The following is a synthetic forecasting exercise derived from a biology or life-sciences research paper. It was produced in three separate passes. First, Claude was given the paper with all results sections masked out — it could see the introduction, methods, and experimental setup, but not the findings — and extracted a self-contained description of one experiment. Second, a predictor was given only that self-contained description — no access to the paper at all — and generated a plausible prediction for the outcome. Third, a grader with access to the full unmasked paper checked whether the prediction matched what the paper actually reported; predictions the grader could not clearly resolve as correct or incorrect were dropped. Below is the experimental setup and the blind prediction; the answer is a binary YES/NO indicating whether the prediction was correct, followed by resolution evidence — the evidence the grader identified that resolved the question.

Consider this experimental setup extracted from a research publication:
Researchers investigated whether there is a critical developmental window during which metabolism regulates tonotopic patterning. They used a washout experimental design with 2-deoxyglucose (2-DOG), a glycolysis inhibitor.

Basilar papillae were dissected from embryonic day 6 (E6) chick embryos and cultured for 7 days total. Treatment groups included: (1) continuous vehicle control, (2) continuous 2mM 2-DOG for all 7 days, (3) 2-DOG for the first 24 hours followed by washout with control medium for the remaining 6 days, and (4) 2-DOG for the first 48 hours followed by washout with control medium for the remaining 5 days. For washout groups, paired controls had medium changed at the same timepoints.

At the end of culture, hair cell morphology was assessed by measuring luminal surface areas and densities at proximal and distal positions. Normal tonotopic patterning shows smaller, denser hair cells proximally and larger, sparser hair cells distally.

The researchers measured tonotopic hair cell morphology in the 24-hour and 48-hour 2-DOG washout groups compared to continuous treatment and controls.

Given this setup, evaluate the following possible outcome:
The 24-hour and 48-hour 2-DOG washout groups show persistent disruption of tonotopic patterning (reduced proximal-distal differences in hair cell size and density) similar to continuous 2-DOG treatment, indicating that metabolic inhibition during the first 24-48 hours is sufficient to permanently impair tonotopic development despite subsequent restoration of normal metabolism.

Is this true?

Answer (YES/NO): NO